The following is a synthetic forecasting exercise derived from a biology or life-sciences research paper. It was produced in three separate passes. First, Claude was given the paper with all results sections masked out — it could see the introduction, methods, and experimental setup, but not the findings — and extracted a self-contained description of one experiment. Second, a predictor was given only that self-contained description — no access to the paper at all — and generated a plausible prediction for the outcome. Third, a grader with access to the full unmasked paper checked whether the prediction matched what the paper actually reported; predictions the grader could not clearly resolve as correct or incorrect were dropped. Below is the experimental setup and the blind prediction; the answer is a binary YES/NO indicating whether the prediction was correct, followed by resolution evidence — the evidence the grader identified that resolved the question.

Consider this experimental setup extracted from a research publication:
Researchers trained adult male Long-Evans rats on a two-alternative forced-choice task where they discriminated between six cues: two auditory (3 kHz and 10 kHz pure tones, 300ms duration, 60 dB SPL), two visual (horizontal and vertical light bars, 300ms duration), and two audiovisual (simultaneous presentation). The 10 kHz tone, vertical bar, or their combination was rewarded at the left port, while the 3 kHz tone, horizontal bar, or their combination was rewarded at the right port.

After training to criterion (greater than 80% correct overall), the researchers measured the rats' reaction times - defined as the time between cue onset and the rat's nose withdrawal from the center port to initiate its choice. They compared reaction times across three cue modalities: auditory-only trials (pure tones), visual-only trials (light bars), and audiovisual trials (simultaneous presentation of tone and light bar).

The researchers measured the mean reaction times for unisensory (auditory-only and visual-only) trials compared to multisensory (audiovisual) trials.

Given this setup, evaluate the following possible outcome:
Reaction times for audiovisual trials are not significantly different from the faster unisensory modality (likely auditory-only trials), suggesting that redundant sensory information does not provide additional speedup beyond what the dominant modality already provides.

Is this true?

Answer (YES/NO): NO